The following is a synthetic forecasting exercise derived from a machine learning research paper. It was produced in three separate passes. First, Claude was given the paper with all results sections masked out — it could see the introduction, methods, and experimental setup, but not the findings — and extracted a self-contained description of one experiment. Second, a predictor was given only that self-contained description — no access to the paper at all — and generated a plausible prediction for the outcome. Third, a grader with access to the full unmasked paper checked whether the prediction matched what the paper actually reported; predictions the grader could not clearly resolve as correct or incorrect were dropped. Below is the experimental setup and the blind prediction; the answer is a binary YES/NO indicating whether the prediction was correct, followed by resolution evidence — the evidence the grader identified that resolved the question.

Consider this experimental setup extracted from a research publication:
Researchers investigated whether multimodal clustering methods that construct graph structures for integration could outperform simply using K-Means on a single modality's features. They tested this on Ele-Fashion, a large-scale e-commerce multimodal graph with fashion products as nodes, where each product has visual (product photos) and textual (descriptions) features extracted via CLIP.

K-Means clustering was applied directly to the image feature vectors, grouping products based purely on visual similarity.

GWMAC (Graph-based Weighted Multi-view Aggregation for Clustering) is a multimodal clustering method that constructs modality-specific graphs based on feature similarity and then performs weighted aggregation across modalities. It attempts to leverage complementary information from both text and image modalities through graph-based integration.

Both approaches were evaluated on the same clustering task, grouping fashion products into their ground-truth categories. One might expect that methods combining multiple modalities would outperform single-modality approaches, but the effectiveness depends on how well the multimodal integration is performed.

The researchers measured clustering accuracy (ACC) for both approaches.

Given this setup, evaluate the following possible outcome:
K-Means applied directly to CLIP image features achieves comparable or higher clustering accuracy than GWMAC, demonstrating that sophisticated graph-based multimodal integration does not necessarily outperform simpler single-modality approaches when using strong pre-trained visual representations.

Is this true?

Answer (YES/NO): YES